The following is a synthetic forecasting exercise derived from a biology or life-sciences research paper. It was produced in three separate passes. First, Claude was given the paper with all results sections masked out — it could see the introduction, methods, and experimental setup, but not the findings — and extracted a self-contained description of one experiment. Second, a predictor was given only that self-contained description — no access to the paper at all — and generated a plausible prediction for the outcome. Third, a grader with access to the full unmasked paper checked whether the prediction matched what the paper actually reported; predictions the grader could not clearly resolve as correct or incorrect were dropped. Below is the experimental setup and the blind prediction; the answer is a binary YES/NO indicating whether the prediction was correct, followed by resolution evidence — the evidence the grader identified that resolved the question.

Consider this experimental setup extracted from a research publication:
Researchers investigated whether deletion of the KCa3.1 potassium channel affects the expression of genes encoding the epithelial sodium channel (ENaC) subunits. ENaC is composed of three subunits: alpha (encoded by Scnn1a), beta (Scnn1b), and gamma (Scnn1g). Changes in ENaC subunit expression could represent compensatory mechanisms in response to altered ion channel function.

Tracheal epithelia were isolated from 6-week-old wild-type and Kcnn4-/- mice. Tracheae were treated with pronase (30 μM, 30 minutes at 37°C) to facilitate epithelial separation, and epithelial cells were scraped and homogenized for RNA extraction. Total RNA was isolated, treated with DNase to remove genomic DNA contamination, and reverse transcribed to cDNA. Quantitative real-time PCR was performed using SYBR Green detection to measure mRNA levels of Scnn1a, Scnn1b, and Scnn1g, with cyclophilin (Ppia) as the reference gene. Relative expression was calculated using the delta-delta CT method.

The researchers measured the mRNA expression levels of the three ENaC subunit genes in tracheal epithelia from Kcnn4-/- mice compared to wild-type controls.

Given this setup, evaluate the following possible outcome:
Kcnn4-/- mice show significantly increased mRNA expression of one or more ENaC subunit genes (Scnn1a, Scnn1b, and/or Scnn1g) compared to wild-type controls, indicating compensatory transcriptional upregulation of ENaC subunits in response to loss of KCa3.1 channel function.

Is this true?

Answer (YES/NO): NO